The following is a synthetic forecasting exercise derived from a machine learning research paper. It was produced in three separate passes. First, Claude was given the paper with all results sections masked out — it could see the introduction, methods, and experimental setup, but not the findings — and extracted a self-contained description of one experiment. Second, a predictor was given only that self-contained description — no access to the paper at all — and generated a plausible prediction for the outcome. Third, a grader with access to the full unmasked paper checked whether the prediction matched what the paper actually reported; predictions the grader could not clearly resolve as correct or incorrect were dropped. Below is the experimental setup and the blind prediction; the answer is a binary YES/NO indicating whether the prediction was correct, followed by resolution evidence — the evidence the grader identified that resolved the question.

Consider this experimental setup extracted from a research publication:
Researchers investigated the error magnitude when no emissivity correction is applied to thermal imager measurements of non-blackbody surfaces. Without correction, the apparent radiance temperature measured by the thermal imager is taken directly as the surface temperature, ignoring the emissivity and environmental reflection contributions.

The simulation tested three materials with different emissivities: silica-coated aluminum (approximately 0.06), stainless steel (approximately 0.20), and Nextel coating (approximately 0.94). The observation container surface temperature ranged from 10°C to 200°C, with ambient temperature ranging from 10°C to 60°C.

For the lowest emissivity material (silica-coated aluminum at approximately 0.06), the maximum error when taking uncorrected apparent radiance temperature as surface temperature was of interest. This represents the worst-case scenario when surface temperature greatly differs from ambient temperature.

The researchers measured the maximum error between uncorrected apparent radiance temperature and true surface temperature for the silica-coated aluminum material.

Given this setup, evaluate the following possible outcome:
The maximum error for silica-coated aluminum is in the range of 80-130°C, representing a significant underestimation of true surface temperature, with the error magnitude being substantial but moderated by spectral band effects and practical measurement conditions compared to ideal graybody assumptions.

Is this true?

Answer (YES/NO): NO